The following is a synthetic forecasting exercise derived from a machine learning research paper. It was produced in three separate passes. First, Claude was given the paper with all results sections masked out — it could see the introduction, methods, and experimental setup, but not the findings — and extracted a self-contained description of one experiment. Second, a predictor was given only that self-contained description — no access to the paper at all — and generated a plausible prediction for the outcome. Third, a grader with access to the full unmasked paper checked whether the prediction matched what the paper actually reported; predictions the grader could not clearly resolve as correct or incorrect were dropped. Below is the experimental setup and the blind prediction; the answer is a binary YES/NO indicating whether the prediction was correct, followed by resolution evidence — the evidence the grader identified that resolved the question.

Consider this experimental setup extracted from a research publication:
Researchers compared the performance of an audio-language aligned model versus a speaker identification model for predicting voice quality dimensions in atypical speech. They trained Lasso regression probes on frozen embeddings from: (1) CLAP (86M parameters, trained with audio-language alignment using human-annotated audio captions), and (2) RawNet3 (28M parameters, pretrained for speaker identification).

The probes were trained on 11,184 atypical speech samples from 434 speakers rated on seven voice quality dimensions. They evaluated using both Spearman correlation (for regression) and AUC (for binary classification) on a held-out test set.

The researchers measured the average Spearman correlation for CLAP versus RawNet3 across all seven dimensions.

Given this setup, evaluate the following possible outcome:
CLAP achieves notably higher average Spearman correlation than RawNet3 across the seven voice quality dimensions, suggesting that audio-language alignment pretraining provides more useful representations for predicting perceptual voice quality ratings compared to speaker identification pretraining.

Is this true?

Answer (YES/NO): YES